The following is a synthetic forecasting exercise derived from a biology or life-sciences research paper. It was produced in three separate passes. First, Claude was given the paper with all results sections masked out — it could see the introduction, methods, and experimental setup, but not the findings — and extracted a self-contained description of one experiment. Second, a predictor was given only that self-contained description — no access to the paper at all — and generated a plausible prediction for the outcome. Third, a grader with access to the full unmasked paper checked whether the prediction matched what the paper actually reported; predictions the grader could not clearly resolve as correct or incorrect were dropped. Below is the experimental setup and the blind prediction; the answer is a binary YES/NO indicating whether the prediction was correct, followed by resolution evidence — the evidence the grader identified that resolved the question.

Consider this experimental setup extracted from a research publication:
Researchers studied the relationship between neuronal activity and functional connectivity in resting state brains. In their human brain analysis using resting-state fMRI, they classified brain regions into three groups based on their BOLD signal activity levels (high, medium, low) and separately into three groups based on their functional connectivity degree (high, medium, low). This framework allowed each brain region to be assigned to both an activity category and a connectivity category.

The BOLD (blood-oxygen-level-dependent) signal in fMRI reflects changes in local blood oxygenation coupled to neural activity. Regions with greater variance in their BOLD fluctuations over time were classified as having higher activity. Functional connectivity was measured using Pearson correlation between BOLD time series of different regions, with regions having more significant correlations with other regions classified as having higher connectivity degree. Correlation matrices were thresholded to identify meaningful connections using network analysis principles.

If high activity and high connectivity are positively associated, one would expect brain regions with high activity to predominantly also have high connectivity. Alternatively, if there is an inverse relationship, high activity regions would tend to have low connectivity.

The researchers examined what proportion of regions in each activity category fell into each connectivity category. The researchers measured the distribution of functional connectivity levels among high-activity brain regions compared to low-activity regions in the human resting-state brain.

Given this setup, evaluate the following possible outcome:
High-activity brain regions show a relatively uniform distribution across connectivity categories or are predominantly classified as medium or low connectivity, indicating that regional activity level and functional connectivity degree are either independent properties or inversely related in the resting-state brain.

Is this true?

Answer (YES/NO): YES